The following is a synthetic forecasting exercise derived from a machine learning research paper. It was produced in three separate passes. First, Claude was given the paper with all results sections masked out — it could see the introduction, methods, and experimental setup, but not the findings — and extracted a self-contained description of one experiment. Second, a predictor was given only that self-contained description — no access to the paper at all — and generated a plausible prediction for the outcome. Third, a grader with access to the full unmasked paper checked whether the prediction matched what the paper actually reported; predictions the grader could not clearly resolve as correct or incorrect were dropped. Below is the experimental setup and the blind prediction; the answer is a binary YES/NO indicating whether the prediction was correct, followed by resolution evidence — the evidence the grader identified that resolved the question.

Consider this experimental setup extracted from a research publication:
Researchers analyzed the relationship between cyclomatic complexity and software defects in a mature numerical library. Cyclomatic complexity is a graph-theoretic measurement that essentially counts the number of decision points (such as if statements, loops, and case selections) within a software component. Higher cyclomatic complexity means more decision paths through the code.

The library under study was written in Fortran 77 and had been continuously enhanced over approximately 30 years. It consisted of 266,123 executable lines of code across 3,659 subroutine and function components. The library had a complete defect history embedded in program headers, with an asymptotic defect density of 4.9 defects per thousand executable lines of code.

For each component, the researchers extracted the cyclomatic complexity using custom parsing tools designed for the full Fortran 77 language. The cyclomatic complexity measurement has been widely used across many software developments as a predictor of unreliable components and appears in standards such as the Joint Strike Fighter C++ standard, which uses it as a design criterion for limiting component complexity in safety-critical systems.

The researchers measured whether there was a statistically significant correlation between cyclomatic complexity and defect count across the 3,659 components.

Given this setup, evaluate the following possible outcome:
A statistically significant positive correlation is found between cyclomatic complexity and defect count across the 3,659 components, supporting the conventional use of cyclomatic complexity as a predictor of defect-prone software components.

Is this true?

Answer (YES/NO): NO